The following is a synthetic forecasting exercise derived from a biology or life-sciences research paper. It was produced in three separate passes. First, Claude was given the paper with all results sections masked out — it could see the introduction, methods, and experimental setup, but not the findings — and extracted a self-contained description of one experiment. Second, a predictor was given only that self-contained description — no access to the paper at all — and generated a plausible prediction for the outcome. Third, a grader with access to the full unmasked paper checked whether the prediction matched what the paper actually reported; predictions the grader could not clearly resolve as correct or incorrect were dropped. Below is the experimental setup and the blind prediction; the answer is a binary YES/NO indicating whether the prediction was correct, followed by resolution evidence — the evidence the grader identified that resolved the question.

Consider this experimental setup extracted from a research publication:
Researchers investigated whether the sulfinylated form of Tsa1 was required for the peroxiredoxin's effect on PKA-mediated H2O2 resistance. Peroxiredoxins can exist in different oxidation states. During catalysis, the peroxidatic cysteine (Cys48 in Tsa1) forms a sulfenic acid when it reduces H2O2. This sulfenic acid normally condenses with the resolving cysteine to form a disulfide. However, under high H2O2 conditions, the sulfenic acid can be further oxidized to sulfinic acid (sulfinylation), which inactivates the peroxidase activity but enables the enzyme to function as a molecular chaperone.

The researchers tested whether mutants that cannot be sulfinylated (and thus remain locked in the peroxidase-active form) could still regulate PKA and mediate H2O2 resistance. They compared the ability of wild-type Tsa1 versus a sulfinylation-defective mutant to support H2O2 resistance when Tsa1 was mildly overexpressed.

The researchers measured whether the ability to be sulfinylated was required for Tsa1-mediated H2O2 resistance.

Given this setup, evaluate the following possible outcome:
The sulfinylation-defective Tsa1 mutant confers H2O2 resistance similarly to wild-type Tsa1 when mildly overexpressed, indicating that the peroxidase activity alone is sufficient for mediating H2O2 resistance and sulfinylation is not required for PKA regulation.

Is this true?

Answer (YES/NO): YES